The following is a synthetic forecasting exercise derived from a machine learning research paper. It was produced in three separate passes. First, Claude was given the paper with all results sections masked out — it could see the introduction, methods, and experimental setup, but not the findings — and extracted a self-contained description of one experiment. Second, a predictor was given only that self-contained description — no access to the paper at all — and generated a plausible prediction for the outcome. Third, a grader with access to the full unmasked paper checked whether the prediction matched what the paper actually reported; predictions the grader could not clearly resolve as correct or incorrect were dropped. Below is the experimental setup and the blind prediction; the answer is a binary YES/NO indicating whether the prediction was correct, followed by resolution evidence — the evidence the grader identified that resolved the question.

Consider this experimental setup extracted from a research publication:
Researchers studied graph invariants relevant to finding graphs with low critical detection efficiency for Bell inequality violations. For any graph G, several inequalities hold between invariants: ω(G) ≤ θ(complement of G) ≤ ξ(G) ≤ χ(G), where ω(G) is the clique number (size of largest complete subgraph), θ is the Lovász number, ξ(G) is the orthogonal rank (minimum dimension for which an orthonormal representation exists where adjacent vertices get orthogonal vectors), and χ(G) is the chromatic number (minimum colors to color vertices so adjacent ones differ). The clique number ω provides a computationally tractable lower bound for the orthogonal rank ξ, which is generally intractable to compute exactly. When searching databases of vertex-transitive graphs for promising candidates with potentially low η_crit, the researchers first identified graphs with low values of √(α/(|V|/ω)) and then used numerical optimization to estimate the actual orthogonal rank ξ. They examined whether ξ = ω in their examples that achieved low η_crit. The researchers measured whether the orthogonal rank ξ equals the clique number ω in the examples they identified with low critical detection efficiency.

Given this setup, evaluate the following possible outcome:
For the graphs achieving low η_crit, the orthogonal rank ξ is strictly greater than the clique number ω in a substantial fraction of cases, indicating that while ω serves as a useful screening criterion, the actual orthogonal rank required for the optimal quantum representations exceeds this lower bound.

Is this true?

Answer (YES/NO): NO